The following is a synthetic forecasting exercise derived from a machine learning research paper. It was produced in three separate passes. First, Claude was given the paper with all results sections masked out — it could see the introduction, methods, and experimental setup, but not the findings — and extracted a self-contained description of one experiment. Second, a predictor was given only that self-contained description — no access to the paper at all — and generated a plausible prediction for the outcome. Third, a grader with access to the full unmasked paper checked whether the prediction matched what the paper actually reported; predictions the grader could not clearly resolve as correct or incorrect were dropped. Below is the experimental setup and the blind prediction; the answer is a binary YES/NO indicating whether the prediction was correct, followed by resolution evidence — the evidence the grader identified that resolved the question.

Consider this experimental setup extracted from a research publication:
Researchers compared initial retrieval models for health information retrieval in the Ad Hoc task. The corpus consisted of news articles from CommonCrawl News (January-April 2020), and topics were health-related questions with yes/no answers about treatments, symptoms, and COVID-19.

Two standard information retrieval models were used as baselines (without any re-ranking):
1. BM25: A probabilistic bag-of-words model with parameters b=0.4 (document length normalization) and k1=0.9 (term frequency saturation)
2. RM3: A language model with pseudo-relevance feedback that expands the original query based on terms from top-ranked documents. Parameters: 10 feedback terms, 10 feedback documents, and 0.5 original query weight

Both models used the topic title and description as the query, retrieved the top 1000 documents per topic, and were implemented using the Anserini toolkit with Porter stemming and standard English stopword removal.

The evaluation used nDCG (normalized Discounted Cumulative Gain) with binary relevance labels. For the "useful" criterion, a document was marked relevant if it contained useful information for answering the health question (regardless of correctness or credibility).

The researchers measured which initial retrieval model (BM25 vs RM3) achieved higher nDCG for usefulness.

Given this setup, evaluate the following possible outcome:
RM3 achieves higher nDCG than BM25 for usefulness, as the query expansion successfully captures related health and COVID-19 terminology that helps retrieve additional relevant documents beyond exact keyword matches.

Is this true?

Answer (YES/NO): YES